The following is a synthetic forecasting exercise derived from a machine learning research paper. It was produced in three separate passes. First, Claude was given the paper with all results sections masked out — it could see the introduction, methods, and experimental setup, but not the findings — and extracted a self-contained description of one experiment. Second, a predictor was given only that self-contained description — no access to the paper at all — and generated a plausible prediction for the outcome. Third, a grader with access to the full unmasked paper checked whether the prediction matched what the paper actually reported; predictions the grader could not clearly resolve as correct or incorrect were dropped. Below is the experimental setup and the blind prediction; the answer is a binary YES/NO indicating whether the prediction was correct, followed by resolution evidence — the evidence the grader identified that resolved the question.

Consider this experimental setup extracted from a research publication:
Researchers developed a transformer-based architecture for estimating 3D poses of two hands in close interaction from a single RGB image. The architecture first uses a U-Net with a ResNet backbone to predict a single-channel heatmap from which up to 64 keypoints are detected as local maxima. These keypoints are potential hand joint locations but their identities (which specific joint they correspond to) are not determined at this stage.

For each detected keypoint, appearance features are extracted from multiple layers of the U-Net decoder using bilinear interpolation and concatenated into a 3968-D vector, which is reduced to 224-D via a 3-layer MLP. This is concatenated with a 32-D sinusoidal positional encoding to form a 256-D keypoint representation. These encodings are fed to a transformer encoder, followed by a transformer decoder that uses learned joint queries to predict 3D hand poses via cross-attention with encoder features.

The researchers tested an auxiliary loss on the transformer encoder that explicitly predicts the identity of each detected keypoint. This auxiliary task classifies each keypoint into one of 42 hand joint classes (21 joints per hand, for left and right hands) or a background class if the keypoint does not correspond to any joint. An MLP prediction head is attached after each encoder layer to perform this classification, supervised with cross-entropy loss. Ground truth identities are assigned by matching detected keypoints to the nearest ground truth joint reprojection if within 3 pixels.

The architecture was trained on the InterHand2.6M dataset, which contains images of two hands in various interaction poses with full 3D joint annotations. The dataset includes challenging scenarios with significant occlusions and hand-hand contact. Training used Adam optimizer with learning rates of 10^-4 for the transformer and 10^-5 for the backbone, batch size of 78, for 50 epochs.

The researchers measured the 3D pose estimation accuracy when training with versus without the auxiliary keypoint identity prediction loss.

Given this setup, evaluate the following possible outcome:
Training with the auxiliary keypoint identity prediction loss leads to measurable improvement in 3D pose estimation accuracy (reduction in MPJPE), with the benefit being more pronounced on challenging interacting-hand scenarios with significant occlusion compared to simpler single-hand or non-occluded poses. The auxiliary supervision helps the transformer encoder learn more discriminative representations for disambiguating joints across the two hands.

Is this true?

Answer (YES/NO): YES